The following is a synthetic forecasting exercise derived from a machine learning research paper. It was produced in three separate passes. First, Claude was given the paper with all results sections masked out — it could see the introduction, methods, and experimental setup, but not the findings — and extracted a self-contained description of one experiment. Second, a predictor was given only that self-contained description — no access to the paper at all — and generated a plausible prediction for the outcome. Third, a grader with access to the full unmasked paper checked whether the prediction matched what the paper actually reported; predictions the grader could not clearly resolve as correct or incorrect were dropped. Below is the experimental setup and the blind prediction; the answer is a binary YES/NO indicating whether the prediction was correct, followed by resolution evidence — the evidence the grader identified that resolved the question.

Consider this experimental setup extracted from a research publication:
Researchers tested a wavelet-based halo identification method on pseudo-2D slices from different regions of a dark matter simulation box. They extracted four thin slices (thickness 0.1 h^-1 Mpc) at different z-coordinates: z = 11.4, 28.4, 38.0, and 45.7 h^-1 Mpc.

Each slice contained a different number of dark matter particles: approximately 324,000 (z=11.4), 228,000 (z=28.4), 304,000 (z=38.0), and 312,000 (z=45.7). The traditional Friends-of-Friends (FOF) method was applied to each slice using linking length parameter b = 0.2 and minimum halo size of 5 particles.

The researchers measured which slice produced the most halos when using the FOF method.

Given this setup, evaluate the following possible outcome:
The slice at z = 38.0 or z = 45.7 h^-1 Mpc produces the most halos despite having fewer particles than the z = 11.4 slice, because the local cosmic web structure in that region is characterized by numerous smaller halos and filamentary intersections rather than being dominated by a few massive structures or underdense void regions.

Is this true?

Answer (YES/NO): YES